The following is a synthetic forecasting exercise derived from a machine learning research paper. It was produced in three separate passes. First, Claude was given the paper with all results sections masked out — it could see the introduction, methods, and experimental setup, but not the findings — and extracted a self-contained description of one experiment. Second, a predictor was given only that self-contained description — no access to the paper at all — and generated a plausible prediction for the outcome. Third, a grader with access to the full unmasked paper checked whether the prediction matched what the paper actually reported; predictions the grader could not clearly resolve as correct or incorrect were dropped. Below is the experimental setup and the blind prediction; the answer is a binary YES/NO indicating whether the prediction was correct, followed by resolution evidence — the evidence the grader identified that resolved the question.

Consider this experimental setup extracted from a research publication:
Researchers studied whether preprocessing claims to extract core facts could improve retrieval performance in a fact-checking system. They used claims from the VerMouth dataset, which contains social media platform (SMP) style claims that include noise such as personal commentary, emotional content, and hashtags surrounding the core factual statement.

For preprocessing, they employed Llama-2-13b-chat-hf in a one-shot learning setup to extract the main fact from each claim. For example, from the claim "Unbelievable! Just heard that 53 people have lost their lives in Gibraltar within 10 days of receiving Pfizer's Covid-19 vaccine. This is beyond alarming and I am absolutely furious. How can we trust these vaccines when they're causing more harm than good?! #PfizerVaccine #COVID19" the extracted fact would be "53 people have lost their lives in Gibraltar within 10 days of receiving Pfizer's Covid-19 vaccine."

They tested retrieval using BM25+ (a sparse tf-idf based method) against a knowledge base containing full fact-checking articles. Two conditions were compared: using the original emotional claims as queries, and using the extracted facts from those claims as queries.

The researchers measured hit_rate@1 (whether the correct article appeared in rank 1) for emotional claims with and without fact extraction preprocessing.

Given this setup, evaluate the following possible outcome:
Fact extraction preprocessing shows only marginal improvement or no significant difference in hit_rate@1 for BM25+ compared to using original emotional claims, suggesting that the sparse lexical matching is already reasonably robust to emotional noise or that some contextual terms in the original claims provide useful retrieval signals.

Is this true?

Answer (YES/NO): NO